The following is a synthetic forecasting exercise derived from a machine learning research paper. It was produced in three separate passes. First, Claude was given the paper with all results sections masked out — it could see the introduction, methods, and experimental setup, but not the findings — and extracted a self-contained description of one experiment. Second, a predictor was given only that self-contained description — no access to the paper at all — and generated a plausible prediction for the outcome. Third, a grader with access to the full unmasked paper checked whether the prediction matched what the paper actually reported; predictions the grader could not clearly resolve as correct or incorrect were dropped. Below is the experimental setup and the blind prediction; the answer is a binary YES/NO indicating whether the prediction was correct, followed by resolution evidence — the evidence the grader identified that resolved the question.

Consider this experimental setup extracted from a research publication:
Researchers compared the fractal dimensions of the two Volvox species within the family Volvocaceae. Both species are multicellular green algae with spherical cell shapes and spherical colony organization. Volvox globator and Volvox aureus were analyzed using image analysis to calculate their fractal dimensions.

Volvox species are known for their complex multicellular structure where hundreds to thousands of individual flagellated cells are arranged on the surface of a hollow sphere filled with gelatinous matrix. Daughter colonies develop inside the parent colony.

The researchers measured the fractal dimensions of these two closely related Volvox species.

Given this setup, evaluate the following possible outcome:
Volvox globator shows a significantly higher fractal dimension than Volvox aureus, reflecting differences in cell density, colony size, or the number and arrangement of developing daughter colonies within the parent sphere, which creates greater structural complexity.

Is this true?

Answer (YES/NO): NO